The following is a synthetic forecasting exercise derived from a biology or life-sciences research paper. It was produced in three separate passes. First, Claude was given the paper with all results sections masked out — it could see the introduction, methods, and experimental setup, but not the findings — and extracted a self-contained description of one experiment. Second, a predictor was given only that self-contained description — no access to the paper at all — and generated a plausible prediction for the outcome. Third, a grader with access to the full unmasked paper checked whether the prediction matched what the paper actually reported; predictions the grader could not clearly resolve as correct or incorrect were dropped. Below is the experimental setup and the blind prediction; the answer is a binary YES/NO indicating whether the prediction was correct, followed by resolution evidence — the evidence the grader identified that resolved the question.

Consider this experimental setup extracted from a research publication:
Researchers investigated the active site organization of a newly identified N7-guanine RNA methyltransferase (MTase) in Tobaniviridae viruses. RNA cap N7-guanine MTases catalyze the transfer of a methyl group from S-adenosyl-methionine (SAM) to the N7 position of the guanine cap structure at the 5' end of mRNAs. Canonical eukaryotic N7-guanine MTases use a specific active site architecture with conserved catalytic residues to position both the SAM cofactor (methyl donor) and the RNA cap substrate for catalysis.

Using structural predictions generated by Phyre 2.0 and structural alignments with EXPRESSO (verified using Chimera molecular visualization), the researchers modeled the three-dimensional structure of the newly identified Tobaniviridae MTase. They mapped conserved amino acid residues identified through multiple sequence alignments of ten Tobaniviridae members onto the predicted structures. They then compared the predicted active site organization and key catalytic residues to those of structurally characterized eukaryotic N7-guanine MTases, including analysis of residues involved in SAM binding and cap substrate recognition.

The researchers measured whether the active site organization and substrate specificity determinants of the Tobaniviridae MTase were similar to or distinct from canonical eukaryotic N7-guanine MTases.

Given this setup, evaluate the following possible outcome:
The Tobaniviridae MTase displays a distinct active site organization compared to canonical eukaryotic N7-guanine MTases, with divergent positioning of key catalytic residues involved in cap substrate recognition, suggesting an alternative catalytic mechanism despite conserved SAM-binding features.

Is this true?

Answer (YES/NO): NO